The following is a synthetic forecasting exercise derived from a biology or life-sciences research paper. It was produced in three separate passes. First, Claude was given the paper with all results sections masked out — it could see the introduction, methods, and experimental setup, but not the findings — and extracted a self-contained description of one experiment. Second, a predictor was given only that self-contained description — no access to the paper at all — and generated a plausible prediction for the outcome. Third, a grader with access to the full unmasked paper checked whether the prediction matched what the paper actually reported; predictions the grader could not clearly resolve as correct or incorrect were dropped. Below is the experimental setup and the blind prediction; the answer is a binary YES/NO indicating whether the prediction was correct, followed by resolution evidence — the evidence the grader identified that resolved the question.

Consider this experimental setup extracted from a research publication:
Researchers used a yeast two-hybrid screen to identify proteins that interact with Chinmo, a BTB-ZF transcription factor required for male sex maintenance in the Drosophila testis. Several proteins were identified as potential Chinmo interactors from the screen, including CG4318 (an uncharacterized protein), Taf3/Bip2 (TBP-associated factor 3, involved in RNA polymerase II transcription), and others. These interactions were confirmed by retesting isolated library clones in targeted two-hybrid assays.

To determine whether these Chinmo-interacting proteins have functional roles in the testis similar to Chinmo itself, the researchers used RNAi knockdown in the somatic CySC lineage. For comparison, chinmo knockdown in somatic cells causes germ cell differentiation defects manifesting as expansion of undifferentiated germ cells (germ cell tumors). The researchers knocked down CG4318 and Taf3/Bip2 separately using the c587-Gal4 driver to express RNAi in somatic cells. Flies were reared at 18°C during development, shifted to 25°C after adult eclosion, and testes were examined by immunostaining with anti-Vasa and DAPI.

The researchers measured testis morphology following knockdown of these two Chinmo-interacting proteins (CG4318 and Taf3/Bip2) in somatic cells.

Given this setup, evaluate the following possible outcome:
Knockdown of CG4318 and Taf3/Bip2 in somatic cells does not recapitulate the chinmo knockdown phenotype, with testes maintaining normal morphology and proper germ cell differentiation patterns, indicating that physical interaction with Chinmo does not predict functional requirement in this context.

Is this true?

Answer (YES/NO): YES